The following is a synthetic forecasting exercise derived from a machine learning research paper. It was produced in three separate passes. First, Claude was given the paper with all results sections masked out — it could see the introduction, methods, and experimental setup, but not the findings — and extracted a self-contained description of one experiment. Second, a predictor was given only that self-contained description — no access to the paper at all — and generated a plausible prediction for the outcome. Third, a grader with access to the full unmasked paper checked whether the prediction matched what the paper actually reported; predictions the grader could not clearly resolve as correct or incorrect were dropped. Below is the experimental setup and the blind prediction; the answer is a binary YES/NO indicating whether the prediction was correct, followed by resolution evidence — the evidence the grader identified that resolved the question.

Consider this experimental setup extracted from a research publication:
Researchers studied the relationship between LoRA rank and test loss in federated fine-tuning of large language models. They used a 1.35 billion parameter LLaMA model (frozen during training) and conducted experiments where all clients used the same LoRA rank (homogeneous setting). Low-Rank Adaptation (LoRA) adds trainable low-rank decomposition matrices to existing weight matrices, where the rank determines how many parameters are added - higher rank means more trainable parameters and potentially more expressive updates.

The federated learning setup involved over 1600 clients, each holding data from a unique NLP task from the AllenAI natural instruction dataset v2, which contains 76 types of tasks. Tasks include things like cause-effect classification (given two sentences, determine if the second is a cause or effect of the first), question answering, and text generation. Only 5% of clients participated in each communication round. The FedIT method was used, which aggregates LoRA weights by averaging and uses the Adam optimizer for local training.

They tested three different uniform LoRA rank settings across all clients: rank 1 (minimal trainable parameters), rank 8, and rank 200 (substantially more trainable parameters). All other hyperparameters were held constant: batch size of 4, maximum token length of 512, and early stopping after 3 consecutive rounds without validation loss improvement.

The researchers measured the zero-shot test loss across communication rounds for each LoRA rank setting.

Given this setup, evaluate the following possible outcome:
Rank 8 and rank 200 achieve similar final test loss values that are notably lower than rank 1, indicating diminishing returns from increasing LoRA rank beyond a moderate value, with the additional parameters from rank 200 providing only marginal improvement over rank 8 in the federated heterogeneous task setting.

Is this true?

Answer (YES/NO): NO